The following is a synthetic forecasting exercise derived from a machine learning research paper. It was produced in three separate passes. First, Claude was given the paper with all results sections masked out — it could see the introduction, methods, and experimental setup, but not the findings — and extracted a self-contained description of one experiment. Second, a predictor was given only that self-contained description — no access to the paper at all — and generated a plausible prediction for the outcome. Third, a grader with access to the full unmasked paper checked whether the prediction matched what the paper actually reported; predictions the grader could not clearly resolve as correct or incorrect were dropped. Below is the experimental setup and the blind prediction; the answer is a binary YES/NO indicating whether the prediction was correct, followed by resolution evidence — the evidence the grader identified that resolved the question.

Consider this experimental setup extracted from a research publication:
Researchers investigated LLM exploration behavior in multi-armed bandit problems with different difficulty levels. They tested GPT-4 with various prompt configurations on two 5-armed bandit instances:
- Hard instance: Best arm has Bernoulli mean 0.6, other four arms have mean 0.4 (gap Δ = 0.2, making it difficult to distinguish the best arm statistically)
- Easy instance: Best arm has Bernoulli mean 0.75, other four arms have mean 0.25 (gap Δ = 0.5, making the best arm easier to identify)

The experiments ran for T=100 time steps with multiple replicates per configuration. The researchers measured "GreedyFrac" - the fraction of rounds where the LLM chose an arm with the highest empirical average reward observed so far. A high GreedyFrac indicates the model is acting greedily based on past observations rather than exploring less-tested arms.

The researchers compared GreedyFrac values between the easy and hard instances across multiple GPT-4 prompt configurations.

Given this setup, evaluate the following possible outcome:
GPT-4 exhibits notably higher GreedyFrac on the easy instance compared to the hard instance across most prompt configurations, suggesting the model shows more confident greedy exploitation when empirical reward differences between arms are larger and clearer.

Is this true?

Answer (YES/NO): YES